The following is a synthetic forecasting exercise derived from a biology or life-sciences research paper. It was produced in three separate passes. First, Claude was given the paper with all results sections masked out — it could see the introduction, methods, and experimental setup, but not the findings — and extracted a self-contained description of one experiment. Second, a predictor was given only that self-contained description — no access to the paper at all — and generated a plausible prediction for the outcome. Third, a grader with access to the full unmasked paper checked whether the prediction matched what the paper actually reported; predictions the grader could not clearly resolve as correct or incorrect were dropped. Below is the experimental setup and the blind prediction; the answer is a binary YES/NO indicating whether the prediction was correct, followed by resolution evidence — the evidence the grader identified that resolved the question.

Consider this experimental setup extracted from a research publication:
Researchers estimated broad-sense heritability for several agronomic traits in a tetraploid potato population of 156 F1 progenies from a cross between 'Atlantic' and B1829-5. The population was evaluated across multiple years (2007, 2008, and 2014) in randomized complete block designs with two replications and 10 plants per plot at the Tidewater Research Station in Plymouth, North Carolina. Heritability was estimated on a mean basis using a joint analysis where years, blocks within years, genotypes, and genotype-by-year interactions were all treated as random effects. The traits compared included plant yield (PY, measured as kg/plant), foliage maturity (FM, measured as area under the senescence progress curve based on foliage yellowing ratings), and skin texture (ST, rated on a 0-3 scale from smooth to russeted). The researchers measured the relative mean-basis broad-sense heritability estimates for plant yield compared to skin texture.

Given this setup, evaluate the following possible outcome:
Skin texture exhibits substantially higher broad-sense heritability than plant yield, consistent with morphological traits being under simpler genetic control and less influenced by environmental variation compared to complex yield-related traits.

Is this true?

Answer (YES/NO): NO